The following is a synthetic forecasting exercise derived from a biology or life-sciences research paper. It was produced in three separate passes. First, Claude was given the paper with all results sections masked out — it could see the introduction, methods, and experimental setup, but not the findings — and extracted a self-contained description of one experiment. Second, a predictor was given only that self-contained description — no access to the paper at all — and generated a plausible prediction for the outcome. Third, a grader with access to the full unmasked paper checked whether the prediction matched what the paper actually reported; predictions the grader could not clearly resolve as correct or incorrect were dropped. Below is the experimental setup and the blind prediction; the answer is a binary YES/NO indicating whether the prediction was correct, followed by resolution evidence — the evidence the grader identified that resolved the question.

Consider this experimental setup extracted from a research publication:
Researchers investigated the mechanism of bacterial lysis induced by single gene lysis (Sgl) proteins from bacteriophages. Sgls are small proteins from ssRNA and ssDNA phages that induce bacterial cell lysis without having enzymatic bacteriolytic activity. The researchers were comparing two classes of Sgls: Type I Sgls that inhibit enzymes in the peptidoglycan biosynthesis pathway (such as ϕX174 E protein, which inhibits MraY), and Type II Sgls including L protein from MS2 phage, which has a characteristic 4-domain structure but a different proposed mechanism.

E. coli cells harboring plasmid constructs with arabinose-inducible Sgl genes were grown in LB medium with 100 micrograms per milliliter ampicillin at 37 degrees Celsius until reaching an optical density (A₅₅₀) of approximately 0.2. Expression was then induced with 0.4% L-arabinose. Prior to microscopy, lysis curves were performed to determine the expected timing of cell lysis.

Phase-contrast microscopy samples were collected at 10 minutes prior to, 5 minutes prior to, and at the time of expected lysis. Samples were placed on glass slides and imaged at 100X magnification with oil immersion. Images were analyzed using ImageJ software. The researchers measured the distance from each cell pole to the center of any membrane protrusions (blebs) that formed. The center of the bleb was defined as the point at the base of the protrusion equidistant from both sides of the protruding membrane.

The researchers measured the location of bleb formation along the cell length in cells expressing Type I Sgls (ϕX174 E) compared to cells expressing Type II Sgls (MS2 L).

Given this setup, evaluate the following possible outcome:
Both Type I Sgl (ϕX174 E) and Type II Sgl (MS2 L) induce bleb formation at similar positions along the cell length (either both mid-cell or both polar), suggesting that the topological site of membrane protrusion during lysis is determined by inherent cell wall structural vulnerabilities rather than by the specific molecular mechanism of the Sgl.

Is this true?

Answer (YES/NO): NO